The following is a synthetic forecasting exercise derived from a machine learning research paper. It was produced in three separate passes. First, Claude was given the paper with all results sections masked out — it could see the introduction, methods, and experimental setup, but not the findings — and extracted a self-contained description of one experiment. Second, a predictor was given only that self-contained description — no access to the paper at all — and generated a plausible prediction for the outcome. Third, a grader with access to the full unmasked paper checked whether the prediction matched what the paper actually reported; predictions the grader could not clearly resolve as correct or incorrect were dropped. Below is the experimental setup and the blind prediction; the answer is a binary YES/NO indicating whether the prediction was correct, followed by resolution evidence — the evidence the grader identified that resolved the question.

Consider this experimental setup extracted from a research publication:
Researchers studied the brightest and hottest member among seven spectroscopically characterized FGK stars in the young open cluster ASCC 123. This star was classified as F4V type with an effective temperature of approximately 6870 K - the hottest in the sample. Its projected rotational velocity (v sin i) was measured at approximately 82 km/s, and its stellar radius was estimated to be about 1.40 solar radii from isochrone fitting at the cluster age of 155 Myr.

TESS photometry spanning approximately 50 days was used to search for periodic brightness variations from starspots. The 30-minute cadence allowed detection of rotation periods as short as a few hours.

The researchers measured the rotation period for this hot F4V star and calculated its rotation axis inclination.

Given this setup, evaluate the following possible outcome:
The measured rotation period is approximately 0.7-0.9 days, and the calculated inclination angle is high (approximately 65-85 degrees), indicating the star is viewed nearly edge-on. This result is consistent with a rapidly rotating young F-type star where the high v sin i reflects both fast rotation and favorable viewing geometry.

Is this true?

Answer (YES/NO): YES